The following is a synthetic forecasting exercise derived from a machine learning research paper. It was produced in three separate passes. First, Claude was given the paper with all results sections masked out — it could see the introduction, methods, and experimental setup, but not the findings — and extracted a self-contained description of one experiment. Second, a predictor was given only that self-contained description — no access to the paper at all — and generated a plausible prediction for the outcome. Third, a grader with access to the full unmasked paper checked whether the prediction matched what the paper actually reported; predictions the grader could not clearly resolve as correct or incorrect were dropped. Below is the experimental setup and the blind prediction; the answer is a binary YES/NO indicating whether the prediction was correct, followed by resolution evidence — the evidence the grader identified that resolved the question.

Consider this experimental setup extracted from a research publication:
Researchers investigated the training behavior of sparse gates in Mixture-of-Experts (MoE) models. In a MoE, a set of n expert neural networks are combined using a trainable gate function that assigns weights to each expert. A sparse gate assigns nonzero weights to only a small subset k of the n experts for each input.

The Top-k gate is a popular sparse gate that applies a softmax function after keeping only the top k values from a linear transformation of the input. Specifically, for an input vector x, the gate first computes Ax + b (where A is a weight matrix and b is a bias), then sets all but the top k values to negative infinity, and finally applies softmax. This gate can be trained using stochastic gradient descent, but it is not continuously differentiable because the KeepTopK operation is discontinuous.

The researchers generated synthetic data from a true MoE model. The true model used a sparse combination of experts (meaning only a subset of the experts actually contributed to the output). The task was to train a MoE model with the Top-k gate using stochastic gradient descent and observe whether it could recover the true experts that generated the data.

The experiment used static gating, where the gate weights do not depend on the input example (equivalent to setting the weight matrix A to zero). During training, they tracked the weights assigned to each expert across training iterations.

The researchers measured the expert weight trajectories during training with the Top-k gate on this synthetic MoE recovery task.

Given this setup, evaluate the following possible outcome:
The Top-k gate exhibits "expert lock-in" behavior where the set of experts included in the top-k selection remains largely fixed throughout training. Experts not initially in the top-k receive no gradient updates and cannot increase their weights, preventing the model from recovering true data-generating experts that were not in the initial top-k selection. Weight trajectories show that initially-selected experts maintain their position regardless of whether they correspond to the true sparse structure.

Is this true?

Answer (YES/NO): NO